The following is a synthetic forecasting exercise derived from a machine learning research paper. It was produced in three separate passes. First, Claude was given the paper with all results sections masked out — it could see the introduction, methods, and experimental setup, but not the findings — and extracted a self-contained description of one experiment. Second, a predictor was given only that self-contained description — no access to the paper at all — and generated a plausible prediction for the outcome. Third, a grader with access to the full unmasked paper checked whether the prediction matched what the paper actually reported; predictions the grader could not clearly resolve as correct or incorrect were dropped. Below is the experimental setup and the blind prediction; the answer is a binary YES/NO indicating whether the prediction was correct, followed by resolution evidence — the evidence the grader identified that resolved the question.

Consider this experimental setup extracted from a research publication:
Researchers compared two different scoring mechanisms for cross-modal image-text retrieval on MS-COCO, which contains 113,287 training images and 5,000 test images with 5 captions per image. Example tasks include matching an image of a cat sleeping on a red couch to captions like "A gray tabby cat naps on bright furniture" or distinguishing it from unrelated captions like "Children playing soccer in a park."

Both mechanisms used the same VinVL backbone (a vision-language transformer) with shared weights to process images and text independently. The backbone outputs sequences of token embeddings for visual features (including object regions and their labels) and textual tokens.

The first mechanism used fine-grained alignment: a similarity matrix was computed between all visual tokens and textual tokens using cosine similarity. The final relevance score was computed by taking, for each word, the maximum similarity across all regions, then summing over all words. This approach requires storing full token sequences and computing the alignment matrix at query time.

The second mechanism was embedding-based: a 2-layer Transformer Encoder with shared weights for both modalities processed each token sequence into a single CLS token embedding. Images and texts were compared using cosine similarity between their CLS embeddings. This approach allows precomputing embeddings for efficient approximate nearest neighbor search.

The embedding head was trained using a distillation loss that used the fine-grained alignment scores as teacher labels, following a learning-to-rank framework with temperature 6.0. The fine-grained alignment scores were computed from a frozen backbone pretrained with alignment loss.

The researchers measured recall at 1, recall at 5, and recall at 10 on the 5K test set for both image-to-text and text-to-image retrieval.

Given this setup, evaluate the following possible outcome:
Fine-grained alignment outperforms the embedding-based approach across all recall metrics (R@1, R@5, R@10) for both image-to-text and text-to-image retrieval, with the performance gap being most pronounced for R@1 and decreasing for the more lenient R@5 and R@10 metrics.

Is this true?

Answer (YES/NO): YES